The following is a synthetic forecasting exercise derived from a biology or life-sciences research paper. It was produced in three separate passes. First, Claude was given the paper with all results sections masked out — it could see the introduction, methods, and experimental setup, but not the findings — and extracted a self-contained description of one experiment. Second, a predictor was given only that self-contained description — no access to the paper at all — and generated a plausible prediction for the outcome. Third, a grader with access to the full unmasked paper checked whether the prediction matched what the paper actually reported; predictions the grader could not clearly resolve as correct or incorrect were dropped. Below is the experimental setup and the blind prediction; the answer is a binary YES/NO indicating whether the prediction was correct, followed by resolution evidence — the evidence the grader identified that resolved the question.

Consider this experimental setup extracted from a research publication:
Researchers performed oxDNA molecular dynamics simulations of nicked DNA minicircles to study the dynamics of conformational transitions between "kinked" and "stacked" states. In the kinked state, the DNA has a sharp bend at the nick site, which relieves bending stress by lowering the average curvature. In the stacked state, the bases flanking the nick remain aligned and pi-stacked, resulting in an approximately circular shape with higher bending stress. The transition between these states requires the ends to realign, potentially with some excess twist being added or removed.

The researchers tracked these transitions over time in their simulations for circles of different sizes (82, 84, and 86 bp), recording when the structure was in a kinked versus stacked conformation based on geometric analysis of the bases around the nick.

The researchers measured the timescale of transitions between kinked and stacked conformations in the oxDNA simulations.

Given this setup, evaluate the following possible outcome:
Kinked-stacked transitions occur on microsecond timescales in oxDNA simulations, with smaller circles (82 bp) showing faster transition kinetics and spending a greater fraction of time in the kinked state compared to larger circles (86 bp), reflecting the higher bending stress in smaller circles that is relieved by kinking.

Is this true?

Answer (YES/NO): NO